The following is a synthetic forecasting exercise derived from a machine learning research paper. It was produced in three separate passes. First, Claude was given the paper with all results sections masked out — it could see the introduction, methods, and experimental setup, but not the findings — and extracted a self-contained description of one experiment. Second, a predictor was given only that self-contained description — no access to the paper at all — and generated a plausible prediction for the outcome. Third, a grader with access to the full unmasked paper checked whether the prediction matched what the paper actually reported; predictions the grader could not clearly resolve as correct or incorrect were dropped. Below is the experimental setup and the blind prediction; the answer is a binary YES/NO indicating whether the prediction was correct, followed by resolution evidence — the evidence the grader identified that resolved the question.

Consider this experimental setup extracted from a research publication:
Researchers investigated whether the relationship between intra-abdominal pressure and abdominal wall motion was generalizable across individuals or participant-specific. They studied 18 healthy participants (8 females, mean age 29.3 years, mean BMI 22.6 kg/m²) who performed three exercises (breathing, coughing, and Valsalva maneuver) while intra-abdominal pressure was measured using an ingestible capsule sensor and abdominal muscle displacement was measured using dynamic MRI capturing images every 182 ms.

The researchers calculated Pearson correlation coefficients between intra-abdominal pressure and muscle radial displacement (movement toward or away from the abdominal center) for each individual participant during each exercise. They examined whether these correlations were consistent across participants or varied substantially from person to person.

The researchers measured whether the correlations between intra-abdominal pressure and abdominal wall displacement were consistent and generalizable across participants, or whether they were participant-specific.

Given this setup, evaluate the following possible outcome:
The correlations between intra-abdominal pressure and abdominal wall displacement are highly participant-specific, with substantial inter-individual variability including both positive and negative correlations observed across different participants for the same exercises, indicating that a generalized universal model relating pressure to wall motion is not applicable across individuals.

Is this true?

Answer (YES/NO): YES